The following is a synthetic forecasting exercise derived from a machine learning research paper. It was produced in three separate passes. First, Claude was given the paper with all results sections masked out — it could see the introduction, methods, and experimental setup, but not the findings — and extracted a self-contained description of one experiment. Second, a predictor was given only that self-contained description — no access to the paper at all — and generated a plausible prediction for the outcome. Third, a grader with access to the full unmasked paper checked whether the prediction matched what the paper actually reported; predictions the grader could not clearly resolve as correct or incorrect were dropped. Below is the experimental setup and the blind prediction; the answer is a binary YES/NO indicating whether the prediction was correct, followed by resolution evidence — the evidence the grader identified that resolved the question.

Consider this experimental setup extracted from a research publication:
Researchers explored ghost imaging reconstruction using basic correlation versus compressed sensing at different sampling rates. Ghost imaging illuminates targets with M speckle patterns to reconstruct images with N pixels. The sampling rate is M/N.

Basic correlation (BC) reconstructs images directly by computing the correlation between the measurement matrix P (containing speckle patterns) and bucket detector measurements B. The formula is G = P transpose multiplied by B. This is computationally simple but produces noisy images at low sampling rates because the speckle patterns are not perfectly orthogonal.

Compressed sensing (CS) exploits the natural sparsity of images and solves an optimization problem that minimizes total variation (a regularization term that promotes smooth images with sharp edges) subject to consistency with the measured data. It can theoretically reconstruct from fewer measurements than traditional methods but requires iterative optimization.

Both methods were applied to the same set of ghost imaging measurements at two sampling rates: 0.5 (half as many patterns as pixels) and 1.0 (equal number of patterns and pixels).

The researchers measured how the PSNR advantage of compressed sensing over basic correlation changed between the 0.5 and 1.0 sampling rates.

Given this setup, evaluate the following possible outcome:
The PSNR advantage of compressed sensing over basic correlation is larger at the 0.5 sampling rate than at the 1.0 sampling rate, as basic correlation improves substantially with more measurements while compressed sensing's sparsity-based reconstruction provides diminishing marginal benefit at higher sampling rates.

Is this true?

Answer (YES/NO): NO